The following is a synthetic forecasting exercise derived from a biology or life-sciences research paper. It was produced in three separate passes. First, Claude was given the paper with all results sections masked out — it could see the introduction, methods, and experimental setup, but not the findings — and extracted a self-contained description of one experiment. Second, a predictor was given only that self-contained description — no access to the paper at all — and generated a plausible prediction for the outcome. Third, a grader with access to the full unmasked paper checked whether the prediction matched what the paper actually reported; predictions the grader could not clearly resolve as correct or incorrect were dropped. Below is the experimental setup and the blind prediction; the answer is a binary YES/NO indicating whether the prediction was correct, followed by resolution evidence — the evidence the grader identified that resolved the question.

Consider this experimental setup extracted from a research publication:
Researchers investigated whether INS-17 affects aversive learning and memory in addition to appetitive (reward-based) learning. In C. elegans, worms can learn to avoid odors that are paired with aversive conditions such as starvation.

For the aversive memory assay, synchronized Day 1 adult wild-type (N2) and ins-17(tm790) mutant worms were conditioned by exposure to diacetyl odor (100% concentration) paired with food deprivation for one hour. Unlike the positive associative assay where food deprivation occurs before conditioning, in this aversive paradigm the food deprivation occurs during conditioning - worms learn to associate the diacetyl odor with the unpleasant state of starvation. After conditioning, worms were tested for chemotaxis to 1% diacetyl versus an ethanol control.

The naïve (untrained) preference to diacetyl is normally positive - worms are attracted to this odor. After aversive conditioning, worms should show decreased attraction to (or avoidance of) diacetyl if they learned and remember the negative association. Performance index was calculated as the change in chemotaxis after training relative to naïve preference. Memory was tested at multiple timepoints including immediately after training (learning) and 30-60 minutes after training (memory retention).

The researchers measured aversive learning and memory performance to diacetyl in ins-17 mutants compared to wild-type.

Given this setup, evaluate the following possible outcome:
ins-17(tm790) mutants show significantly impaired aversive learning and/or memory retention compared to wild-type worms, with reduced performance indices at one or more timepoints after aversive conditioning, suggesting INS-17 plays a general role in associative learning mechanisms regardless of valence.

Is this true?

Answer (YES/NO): YES